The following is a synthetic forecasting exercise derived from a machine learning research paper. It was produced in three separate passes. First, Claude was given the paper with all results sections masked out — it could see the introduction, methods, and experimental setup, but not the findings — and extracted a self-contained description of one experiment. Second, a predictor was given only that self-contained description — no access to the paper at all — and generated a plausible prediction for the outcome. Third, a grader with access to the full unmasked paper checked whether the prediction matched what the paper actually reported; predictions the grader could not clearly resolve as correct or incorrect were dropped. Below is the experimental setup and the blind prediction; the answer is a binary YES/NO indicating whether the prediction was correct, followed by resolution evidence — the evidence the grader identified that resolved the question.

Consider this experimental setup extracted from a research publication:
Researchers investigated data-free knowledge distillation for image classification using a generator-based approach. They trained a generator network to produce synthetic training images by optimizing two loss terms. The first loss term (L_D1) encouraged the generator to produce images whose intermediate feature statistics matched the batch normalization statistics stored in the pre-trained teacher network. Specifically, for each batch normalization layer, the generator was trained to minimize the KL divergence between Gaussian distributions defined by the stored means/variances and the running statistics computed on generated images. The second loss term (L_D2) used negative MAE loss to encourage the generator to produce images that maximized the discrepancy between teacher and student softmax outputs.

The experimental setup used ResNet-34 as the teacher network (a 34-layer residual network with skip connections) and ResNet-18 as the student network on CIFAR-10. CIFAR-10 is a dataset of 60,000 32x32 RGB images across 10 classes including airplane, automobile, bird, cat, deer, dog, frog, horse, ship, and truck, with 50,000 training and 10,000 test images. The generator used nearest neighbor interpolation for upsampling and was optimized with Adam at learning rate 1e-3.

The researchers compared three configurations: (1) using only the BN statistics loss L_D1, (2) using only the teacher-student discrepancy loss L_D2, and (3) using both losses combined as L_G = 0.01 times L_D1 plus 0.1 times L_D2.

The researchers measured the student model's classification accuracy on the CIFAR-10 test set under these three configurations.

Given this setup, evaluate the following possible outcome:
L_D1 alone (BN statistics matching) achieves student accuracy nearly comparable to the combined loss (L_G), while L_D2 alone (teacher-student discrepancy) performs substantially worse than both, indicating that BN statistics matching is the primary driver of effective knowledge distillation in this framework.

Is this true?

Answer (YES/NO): NO